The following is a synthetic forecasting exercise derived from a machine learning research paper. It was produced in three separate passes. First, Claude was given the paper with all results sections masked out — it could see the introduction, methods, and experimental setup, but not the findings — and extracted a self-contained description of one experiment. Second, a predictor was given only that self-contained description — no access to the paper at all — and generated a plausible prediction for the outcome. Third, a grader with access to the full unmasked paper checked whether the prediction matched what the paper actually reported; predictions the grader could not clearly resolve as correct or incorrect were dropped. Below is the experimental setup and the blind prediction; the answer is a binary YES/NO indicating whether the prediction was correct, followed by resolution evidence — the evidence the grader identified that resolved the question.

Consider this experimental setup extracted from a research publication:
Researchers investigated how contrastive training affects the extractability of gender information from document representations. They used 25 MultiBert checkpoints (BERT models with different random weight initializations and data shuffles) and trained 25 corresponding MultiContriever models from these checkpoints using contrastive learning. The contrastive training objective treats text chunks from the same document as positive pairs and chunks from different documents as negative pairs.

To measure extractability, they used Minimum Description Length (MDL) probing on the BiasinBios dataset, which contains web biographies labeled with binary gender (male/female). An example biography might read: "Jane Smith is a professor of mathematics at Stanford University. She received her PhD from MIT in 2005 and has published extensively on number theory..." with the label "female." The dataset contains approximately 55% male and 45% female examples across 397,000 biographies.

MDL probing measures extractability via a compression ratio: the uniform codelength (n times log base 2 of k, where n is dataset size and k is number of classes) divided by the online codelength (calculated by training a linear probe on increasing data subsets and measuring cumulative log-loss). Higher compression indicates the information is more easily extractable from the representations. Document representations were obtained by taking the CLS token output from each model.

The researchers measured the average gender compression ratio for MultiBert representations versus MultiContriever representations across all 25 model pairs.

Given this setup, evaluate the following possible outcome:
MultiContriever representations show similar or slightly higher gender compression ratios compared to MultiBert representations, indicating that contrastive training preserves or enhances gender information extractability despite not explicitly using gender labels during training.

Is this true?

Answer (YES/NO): NO